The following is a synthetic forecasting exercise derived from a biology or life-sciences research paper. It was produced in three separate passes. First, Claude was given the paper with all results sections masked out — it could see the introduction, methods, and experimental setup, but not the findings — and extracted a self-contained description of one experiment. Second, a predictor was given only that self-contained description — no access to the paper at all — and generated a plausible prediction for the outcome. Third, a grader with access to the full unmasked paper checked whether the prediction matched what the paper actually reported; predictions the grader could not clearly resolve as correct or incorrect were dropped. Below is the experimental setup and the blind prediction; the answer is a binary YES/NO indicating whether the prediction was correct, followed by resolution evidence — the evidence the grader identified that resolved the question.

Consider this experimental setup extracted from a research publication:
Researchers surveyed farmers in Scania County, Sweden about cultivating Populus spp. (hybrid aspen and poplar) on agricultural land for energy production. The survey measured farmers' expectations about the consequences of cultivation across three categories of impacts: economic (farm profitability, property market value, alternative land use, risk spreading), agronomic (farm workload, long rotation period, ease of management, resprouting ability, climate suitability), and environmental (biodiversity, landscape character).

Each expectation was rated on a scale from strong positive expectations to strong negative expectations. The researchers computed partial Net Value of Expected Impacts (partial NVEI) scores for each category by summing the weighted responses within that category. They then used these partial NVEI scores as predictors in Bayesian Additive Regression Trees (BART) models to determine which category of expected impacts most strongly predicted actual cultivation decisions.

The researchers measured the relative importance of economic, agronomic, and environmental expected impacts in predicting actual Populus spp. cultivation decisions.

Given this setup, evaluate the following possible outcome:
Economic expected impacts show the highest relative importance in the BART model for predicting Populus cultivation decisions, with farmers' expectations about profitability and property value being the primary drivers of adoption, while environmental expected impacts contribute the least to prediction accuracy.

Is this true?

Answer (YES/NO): NO